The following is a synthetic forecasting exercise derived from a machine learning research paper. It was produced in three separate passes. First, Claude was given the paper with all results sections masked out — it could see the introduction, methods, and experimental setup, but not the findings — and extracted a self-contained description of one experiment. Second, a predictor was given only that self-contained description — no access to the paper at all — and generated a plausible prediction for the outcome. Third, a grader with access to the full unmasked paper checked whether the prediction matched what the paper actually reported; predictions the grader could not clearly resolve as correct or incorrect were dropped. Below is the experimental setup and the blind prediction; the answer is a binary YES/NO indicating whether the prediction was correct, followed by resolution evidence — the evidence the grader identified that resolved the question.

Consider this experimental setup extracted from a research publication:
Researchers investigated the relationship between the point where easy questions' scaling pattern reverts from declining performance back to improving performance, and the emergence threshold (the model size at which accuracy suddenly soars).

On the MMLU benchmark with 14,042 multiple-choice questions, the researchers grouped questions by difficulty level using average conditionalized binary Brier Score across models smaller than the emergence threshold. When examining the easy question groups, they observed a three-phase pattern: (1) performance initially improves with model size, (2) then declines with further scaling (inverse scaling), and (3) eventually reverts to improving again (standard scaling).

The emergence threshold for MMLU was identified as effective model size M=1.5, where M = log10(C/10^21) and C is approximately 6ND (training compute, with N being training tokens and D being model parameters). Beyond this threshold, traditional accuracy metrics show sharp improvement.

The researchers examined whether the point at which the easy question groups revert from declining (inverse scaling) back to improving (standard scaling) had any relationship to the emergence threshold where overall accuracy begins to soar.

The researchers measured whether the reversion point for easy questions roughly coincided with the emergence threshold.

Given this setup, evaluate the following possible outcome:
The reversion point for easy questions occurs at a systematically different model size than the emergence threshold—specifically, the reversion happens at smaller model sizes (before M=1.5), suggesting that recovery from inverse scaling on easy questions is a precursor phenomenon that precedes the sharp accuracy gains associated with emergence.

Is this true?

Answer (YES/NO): NO